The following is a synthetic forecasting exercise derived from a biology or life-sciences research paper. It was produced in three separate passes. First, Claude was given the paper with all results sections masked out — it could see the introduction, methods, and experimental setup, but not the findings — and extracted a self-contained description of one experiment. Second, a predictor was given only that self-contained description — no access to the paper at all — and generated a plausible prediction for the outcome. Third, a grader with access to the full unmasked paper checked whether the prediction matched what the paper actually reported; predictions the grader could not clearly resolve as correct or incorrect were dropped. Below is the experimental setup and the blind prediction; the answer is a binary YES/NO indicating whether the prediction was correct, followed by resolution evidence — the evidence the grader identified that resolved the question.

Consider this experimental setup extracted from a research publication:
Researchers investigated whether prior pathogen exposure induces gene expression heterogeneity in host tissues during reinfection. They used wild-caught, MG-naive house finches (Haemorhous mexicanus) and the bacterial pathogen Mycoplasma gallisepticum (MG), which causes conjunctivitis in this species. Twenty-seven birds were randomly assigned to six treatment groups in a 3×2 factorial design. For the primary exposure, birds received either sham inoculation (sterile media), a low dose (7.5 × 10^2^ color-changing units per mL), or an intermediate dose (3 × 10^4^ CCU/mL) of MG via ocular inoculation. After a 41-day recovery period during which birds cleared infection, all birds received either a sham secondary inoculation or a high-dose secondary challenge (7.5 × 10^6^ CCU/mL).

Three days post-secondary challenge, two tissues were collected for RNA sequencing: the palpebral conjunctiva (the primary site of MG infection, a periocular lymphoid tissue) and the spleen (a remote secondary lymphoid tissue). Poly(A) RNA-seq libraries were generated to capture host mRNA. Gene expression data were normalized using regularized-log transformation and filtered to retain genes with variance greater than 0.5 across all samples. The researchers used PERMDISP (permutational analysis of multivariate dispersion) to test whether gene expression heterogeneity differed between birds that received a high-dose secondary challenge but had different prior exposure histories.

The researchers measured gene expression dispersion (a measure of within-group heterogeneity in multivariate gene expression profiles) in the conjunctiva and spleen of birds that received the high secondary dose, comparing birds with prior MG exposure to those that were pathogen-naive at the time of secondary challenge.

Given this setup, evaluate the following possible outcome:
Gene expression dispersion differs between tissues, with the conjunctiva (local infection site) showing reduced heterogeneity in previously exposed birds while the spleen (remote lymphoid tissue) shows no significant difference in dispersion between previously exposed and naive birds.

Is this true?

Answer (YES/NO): NO